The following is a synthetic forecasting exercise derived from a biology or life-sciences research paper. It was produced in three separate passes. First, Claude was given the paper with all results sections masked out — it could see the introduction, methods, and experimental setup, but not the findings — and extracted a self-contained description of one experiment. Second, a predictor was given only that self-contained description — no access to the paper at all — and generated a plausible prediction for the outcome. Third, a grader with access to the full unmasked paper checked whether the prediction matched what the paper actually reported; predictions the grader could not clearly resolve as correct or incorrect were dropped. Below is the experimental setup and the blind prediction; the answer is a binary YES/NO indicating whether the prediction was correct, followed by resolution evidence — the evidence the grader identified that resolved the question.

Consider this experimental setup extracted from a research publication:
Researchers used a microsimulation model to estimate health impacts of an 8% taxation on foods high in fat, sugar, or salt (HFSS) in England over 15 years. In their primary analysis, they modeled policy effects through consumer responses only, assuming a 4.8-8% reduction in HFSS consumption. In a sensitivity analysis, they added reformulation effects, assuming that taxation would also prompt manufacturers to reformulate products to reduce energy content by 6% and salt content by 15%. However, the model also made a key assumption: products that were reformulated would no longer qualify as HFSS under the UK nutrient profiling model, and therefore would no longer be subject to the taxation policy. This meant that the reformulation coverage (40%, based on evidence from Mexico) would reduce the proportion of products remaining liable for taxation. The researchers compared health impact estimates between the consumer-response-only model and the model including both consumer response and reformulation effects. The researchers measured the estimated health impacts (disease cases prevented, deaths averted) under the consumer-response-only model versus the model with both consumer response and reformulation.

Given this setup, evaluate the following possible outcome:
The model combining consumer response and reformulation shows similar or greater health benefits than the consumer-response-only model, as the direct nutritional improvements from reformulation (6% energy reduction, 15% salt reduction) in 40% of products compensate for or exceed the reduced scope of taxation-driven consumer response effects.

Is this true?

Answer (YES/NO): YES